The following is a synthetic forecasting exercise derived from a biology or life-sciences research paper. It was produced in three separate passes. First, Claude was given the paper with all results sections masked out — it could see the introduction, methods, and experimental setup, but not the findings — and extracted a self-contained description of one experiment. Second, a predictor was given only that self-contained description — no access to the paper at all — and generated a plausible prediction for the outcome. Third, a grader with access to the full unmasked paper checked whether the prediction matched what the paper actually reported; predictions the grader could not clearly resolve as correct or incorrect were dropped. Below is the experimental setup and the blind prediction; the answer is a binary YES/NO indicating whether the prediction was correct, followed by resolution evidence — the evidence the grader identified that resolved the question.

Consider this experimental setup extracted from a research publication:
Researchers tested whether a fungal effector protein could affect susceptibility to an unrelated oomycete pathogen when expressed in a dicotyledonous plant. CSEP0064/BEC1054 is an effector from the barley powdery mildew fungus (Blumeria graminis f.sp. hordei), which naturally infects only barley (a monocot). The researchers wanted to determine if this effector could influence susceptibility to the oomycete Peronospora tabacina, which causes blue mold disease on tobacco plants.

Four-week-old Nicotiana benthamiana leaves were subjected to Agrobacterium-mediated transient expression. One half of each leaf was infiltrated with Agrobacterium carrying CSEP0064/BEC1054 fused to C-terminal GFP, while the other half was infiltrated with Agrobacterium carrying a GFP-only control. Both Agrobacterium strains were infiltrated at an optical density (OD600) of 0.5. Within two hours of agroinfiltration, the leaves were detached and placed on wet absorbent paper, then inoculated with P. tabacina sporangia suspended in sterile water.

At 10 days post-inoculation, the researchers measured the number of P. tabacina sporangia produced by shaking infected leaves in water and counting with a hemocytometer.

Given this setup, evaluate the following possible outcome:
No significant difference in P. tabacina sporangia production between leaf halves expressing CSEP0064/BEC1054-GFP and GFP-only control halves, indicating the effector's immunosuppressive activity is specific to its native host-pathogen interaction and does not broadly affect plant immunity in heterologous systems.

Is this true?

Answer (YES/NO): NO